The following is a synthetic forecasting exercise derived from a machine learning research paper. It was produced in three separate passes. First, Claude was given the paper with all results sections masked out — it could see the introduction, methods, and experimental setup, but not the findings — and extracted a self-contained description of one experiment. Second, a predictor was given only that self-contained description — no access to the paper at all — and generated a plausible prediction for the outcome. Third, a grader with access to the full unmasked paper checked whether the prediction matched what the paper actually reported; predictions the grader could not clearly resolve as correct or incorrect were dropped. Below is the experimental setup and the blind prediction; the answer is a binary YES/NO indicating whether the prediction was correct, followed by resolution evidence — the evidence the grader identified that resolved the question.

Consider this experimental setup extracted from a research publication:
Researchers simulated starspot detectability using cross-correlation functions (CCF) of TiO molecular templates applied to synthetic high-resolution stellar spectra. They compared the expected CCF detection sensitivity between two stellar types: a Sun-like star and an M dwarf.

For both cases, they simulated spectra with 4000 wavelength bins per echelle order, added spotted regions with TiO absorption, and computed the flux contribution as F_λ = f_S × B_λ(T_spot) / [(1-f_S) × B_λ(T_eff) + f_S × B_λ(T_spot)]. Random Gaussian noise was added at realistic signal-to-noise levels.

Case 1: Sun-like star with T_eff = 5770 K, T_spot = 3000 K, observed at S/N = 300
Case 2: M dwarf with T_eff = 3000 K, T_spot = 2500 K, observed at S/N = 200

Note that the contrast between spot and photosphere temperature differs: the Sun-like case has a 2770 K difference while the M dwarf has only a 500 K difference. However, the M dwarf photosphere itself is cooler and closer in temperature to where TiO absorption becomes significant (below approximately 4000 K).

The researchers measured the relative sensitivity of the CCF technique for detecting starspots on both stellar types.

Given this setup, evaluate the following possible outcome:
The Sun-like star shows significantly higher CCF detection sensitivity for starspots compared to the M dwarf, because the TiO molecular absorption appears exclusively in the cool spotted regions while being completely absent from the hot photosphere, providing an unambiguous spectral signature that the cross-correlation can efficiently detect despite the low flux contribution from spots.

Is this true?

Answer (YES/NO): NO